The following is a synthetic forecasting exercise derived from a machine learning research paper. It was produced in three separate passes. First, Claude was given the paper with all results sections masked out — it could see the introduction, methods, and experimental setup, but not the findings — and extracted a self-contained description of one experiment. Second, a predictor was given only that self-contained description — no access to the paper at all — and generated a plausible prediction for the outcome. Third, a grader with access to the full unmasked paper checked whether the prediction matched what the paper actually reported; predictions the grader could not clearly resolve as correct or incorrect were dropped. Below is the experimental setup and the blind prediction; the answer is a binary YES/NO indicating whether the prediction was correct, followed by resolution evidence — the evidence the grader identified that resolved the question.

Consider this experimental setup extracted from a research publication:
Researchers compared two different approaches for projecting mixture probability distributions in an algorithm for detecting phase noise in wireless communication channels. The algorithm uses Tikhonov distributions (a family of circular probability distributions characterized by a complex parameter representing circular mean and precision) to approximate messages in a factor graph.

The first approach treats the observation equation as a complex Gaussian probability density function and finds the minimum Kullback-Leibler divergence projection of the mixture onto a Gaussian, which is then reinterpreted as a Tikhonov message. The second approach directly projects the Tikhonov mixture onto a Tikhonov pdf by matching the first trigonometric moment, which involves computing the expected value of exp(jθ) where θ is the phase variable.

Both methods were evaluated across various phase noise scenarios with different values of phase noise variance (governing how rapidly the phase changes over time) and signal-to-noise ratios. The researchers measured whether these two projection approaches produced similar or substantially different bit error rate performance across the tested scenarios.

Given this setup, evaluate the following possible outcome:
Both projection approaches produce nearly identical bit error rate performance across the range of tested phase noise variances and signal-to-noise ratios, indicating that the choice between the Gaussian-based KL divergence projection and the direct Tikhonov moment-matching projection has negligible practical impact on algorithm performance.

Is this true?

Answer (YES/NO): YES